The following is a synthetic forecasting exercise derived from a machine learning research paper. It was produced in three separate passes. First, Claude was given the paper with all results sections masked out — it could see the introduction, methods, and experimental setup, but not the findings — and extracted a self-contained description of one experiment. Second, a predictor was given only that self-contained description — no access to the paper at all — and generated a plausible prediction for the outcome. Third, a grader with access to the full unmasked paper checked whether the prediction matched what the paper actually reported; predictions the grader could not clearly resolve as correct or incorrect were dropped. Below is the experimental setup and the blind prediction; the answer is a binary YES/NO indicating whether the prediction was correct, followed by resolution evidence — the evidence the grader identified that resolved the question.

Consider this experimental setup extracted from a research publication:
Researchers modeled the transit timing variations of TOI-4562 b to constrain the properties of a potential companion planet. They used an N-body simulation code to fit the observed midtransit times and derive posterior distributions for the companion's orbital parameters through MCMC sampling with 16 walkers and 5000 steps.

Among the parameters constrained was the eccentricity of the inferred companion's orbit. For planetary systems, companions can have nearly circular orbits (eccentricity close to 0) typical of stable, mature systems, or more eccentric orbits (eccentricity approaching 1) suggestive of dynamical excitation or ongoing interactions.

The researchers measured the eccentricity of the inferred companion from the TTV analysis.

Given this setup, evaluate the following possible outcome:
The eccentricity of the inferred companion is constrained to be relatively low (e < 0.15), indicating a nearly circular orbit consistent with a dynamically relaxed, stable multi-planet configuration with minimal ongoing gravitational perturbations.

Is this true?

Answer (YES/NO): NO